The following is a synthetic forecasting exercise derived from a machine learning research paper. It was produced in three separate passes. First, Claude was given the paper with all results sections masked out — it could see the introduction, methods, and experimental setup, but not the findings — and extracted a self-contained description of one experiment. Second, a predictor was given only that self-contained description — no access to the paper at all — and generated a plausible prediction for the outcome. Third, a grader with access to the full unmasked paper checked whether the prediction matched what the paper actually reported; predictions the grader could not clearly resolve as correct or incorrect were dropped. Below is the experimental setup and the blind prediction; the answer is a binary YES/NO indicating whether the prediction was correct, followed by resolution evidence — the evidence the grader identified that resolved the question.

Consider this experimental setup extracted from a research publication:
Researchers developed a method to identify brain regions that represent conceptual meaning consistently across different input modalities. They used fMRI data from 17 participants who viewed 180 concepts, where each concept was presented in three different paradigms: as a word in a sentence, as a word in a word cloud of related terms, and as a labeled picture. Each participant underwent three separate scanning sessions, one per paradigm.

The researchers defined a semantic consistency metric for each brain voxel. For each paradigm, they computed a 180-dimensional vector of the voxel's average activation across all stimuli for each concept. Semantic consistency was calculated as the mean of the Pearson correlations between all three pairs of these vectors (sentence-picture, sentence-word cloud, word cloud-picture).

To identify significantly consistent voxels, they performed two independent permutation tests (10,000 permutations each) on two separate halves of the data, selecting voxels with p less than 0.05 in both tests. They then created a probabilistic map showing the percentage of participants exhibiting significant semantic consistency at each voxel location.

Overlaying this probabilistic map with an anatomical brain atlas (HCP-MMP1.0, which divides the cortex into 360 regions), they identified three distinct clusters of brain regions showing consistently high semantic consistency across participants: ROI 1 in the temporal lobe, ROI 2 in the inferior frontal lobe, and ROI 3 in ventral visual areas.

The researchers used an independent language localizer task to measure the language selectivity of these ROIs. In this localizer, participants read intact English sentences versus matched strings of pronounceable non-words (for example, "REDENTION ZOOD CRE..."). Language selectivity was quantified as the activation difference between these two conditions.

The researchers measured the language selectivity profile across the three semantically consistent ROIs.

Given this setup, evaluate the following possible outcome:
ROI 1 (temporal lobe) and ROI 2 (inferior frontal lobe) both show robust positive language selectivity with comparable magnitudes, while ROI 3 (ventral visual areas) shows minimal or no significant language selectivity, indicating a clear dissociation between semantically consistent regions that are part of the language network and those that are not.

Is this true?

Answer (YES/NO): NO